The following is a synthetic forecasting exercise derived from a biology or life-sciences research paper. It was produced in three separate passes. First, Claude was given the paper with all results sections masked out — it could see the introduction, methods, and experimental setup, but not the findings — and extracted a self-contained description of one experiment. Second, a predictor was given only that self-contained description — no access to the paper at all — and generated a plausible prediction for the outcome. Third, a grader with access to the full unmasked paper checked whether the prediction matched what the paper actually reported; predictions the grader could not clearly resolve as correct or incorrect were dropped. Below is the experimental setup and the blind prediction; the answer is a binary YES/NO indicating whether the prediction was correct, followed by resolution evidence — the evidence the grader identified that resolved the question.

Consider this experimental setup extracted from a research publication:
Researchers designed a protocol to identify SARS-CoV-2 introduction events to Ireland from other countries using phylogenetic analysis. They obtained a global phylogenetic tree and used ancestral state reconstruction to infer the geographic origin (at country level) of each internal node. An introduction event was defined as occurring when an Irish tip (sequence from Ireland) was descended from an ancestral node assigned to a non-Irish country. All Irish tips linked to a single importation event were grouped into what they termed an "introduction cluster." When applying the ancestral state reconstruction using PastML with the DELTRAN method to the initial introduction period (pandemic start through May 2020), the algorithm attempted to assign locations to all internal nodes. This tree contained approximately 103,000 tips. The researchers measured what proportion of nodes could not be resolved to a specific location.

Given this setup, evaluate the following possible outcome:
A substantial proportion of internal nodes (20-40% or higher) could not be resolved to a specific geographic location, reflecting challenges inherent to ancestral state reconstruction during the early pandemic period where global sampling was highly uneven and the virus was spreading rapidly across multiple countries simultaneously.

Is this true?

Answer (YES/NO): NO